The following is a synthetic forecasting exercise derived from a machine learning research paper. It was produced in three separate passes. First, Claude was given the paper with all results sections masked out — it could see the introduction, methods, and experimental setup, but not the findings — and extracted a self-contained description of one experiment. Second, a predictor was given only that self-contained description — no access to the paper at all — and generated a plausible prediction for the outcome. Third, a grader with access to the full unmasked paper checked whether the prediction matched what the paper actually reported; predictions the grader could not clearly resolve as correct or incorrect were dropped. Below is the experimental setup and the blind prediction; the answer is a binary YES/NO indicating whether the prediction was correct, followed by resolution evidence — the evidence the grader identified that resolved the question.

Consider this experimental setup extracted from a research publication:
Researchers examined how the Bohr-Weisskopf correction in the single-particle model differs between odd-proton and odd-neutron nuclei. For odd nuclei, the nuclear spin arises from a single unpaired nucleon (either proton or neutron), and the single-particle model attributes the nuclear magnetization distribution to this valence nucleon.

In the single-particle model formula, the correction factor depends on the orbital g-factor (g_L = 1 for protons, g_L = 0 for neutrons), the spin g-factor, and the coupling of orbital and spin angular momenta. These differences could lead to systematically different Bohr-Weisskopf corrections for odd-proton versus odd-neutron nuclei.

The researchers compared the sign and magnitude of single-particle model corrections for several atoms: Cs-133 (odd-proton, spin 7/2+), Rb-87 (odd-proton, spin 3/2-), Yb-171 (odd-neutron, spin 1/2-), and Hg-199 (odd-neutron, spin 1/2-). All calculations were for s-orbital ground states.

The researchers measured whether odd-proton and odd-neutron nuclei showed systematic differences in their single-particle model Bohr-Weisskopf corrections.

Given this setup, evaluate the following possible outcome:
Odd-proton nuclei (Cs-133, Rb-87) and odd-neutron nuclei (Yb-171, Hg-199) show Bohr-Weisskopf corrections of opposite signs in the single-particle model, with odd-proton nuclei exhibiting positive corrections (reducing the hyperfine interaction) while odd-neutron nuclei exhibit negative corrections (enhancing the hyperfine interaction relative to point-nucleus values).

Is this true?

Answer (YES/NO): NO